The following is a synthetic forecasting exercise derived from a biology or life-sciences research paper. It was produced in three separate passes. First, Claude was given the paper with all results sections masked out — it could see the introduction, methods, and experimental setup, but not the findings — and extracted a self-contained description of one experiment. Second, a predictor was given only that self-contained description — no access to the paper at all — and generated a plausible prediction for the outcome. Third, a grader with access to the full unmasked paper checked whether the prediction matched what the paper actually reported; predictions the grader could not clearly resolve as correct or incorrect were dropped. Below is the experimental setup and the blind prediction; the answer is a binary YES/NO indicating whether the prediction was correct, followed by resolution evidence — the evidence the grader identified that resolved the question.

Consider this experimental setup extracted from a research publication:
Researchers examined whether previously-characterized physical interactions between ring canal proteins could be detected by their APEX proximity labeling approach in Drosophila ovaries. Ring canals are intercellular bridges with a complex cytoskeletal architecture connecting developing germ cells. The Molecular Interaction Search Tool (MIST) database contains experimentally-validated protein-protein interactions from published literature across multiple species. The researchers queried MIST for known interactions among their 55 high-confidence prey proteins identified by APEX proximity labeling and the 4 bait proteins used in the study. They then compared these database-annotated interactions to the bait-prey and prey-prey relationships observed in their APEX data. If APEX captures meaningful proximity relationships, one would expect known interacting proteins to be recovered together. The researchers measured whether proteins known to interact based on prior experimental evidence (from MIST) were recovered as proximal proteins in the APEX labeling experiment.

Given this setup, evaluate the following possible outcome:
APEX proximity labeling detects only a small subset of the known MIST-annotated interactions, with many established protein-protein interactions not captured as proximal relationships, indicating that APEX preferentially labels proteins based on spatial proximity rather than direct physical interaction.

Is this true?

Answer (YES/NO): NO